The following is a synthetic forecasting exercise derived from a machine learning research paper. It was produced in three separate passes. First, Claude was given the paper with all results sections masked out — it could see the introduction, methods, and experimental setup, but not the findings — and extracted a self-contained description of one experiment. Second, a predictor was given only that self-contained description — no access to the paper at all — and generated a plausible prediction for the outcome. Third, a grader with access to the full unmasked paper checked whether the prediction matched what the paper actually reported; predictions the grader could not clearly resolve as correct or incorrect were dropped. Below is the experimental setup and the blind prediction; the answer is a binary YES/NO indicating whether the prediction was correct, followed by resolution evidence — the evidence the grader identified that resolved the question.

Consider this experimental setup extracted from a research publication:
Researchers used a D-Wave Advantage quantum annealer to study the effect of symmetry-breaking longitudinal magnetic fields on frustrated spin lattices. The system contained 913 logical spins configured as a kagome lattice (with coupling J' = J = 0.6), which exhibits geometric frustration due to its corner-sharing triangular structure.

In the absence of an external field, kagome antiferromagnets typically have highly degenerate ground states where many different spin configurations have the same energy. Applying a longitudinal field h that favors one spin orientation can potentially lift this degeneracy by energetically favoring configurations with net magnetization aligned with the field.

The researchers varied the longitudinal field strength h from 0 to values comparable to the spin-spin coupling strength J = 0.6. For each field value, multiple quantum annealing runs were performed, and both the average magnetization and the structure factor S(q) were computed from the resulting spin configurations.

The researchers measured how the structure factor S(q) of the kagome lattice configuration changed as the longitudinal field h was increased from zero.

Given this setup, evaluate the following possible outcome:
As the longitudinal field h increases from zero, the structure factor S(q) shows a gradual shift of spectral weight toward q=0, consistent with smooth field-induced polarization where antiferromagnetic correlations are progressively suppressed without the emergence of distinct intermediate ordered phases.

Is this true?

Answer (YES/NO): NO